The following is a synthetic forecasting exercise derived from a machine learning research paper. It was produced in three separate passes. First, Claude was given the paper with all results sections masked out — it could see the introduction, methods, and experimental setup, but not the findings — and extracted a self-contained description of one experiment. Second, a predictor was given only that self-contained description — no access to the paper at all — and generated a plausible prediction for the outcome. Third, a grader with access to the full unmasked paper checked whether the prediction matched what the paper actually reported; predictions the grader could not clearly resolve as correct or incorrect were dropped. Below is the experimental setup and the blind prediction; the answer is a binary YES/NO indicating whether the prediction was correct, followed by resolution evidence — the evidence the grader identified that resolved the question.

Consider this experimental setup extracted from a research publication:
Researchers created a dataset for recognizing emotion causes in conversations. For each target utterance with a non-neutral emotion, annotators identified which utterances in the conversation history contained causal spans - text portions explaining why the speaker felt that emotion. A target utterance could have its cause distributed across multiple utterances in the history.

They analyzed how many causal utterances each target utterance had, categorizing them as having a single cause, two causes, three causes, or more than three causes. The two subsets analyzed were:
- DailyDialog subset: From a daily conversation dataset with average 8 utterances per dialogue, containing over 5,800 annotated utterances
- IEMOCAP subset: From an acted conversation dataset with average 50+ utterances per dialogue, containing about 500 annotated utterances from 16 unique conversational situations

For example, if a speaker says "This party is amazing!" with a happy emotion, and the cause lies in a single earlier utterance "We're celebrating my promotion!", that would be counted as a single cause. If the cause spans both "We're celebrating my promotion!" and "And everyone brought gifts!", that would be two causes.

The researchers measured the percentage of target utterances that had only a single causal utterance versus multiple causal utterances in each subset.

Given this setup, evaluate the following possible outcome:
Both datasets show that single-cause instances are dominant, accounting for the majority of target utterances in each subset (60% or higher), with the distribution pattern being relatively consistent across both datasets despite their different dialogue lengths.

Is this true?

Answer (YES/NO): NO